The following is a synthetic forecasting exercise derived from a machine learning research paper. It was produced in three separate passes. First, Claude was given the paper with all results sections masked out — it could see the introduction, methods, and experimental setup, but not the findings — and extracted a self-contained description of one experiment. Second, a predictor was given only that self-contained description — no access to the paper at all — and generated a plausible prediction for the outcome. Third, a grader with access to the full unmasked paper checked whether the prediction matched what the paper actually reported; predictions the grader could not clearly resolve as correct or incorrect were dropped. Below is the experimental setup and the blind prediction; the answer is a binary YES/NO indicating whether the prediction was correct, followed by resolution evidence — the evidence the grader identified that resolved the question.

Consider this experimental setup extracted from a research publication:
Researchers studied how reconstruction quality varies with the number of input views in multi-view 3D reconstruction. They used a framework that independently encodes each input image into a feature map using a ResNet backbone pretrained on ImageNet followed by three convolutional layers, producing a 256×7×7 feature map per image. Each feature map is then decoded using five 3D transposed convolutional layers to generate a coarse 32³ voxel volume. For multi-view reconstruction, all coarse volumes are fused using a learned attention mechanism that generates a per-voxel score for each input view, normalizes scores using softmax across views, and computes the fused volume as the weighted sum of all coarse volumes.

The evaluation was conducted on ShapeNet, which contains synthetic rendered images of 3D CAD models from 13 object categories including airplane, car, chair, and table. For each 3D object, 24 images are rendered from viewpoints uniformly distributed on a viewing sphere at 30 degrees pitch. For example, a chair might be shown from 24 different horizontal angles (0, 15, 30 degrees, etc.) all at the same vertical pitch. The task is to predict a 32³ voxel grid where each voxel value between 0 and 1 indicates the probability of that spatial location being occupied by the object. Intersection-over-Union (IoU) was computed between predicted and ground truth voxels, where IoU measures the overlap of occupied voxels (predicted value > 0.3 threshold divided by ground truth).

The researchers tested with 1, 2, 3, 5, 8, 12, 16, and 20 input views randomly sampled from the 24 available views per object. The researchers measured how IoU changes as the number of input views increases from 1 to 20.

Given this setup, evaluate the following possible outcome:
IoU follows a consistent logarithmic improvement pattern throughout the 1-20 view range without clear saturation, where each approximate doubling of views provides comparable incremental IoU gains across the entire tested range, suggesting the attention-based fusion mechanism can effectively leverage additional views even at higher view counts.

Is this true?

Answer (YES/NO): NO